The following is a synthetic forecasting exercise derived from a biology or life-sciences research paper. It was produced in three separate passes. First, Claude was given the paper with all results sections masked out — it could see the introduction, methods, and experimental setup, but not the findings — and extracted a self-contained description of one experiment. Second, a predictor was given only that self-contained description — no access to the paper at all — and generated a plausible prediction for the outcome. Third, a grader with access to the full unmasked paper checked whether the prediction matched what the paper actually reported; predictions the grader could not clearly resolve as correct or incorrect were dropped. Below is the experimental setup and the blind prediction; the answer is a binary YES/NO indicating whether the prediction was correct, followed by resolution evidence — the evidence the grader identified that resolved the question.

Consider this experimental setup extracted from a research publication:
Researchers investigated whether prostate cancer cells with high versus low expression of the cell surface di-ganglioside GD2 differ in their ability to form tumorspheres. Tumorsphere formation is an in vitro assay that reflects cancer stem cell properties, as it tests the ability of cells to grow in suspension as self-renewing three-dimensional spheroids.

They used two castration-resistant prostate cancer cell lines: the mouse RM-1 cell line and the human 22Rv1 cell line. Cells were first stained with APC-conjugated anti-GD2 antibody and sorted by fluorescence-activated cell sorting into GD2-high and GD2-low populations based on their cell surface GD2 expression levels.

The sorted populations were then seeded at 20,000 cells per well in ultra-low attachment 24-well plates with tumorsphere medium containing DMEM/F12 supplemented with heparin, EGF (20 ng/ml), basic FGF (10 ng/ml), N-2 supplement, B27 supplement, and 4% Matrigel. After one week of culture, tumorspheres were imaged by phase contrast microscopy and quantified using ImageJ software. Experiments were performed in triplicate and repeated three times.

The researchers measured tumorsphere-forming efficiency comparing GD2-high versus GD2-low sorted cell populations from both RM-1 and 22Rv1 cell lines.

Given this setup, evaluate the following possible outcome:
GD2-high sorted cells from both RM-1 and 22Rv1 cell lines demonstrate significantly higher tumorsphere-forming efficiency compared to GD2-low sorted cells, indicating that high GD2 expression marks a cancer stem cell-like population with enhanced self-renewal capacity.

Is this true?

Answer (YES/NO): YES